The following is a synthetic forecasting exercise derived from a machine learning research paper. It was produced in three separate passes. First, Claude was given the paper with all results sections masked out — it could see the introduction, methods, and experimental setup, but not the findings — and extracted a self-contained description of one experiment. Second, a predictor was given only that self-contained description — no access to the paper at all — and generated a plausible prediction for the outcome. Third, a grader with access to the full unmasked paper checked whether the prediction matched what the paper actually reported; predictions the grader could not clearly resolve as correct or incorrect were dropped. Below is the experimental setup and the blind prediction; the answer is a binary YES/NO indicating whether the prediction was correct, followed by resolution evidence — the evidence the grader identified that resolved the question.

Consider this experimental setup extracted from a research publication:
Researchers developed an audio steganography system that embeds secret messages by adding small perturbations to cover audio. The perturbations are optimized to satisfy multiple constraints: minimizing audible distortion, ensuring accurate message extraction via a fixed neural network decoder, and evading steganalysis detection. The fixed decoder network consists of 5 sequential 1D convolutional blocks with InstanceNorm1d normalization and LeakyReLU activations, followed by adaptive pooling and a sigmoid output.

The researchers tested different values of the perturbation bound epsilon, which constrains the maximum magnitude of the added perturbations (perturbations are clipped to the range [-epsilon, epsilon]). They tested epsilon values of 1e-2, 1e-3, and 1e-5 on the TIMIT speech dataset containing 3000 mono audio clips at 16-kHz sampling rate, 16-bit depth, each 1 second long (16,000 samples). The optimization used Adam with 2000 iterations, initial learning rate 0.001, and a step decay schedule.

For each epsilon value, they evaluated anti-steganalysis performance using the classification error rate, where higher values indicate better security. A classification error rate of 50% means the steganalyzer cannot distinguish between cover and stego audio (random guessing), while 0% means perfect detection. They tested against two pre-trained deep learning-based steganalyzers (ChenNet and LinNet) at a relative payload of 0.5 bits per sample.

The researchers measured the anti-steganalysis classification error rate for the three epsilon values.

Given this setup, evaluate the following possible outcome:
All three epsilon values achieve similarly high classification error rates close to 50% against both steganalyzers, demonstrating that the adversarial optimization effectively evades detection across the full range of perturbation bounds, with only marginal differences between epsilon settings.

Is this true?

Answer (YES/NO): NO